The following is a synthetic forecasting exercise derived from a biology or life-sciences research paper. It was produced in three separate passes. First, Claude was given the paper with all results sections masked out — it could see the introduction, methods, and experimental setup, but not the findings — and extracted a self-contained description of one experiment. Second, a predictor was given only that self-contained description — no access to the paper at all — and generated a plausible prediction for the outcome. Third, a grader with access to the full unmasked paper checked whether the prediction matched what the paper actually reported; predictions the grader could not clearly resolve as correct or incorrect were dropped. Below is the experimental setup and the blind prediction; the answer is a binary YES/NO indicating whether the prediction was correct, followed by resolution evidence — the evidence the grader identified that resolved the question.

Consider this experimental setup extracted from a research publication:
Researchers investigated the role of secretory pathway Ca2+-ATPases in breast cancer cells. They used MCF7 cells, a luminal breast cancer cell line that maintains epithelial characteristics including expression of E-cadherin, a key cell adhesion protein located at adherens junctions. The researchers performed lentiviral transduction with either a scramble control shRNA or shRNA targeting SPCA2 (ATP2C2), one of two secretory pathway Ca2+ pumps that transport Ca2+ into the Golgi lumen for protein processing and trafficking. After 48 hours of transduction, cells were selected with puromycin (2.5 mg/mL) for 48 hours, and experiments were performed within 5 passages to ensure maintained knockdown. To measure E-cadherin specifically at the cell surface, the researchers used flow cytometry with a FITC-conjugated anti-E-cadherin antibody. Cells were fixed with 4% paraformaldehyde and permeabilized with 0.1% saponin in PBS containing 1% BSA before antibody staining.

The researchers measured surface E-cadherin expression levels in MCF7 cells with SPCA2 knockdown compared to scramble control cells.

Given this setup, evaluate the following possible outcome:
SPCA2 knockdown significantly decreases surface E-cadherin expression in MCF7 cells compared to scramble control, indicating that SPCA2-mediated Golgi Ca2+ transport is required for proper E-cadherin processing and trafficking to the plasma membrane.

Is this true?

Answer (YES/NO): YES